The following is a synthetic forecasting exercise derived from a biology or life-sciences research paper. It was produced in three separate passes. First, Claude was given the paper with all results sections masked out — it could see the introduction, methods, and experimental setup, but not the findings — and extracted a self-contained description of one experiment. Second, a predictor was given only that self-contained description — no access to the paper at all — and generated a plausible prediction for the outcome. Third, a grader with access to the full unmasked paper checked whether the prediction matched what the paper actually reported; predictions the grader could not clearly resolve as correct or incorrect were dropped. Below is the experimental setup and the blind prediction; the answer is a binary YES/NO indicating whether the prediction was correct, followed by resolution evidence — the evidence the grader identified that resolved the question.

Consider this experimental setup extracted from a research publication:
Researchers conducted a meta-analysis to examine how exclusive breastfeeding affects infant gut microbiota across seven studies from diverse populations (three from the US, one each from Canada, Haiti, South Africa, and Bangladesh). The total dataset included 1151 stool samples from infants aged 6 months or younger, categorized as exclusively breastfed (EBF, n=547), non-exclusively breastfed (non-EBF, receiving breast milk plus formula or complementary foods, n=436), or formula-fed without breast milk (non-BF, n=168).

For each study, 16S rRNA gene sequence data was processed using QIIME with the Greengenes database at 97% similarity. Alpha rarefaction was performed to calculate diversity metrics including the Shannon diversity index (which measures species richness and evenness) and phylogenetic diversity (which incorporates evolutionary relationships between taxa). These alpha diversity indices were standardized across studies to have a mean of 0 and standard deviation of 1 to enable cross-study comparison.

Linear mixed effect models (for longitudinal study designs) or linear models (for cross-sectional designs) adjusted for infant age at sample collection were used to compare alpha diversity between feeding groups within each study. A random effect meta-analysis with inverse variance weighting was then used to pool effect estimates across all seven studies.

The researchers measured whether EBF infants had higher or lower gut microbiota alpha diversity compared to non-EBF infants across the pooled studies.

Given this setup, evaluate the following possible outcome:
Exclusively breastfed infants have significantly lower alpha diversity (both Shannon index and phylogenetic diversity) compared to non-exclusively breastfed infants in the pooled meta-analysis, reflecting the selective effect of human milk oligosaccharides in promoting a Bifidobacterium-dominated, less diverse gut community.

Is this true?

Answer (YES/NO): YES